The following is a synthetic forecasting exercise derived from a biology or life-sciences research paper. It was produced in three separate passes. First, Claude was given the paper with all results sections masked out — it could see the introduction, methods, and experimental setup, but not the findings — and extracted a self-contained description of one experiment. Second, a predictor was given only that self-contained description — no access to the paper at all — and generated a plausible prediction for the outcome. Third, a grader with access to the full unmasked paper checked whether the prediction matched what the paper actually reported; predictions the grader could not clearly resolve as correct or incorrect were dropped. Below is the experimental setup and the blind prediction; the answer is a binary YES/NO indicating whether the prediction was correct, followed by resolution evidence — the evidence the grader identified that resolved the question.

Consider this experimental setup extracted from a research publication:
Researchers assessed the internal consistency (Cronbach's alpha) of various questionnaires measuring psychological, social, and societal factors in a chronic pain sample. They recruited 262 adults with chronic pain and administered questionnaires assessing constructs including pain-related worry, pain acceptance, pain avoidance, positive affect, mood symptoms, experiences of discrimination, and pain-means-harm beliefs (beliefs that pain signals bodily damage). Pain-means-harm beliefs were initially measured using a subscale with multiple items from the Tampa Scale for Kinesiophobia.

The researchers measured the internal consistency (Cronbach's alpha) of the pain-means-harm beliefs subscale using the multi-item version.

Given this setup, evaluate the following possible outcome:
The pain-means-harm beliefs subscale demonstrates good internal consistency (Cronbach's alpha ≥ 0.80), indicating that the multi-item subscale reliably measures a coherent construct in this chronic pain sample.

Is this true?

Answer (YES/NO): NO